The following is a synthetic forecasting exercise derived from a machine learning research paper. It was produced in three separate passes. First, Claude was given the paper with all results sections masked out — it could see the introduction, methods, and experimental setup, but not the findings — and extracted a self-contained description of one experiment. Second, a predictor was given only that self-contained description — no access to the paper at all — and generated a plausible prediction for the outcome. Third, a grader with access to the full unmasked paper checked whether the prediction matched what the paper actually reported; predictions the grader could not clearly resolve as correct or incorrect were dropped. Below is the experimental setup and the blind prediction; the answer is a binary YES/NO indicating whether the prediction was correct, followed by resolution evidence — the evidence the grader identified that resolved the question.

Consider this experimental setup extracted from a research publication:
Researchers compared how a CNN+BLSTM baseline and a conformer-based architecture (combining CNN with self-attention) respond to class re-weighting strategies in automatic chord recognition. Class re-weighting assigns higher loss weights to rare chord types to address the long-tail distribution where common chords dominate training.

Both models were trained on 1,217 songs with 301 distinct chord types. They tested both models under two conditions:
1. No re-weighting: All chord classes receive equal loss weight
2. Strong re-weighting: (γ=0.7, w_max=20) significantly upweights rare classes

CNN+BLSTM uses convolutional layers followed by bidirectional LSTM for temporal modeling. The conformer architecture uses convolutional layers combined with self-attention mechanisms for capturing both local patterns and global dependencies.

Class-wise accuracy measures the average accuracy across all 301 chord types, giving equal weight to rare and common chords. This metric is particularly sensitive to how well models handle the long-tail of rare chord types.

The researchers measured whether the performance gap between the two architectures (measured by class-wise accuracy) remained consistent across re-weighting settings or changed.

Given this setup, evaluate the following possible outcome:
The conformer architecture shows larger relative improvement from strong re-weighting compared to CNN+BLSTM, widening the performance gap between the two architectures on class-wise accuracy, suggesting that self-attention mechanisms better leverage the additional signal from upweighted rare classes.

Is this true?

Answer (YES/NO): NO